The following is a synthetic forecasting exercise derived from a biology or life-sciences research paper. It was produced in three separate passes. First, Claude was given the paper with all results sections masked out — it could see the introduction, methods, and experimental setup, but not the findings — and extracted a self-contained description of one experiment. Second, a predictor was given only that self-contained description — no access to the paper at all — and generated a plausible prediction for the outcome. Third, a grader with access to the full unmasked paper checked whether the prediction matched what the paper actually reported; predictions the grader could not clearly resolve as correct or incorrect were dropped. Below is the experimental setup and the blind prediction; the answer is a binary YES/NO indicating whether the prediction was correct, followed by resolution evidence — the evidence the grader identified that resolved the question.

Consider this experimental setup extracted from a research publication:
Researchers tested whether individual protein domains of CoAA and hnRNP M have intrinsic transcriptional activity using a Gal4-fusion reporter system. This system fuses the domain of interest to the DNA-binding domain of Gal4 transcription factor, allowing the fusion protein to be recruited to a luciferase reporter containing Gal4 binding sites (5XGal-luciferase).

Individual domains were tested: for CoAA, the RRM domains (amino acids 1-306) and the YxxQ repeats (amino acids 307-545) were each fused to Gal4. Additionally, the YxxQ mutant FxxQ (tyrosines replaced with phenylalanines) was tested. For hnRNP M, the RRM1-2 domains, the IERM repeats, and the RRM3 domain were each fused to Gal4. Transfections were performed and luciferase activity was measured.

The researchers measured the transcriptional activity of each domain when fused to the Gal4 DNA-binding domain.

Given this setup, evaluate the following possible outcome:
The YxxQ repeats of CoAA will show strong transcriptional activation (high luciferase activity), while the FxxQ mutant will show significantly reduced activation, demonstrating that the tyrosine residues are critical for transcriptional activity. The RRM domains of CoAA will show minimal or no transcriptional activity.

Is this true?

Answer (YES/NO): NO